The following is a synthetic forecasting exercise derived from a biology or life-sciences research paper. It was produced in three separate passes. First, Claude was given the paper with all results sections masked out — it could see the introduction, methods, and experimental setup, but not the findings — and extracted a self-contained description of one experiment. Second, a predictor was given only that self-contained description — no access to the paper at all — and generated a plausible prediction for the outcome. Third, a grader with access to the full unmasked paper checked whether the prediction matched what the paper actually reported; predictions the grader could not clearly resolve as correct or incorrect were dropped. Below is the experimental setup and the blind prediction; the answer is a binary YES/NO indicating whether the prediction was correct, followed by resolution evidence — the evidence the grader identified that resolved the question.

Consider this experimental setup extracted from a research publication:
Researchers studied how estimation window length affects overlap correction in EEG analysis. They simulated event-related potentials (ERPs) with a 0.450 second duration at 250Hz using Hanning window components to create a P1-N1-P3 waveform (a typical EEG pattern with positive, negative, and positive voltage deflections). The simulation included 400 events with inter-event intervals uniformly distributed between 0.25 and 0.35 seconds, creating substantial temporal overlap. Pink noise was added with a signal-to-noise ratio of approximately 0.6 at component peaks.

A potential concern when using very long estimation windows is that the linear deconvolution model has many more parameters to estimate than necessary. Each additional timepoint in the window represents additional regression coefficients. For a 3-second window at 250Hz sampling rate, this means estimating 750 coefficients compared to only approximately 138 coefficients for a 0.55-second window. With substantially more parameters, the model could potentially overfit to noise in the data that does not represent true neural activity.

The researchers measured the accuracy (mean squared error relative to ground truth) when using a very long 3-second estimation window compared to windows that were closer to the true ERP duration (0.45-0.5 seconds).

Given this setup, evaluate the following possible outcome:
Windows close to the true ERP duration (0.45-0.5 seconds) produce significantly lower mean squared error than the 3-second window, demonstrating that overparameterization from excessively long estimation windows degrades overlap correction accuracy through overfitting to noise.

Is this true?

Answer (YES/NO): YES